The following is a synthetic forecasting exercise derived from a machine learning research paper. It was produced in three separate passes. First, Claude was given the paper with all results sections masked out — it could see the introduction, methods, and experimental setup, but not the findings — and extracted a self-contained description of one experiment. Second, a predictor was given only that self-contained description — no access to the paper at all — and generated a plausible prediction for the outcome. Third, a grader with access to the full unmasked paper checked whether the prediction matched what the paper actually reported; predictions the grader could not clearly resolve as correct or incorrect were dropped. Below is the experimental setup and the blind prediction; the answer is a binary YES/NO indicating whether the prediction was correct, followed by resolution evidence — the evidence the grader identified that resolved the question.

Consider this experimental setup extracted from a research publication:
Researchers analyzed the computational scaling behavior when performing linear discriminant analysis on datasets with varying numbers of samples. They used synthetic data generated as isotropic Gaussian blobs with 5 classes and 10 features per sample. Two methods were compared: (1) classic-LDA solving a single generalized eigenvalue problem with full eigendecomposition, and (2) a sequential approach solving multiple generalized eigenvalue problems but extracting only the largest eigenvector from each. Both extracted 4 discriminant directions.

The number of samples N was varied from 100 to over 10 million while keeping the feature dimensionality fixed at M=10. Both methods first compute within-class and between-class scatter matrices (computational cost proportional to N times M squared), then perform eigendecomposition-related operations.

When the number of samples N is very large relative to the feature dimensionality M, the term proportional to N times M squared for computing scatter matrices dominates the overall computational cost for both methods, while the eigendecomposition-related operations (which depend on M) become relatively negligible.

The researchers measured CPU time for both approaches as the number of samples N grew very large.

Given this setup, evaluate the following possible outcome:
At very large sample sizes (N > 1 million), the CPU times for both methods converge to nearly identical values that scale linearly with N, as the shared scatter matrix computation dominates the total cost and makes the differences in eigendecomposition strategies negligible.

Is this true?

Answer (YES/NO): YES